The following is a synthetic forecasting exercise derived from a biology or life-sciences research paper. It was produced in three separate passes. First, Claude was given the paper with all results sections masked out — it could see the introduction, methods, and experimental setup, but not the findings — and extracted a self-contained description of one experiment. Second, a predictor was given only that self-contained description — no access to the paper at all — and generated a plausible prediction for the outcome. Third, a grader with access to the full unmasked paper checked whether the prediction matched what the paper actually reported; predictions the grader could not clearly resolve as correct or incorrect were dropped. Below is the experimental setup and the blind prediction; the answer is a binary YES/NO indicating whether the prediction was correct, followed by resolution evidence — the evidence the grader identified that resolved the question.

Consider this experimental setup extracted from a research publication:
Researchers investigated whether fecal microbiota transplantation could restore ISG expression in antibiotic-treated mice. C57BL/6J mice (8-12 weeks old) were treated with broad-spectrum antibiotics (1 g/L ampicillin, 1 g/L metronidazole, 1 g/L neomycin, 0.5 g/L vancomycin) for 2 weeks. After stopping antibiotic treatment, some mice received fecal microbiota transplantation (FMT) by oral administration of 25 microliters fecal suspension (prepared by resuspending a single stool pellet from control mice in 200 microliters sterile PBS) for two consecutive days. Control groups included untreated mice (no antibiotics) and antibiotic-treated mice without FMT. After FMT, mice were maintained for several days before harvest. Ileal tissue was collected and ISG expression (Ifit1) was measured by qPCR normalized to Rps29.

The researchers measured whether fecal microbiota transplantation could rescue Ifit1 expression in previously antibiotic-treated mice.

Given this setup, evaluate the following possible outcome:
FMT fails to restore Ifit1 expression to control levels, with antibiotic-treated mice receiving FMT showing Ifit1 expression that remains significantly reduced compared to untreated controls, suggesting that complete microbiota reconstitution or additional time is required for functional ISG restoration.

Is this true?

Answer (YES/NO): NO